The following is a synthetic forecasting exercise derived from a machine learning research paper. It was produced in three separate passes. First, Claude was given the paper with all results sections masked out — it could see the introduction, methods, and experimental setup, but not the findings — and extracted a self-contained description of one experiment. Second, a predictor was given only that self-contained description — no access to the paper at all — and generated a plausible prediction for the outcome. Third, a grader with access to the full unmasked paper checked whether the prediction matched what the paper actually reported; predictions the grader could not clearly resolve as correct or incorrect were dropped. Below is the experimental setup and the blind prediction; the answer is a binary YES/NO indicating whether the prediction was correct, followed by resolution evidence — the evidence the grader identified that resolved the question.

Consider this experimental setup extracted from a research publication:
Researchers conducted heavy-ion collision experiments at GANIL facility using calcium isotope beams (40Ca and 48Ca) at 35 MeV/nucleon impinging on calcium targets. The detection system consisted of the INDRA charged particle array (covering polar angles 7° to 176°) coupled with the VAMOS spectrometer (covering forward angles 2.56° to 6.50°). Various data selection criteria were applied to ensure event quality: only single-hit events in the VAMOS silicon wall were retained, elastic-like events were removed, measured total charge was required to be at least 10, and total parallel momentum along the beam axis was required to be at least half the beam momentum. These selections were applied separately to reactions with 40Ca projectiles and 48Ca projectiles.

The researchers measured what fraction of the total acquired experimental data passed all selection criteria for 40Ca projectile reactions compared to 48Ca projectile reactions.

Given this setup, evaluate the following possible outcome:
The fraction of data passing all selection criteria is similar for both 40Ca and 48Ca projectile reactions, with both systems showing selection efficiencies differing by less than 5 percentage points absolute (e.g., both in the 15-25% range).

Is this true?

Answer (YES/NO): NO